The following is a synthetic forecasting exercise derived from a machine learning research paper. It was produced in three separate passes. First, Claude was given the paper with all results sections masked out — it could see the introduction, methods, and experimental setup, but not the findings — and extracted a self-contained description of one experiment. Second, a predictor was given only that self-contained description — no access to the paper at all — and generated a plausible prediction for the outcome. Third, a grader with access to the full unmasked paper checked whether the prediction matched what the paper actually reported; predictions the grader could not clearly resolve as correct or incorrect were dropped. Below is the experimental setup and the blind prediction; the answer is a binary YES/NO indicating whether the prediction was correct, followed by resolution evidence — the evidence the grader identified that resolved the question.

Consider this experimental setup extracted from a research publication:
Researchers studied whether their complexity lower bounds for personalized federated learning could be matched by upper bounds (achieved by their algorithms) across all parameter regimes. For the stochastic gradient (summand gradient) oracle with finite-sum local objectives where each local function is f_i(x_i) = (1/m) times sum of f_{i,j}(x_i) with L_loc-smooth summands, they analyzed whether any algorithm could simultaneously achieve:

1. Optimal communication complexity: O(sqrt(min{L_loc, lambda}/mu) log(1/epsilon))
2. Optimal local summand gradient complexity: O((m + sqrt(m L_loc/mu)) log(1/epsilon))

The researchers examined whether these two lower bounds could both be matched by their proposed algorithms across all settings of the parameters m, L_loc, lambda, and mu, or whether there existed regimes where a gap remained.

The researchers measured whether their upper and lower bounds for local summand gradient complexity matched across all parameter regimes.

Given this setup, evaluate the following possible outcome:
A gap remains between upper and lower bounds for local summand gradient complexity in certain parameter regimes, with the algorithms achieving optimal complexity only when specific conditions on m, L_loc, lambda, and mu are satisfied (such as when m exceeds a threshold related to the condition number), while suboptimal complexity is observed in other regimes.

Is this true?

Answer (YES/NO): YES